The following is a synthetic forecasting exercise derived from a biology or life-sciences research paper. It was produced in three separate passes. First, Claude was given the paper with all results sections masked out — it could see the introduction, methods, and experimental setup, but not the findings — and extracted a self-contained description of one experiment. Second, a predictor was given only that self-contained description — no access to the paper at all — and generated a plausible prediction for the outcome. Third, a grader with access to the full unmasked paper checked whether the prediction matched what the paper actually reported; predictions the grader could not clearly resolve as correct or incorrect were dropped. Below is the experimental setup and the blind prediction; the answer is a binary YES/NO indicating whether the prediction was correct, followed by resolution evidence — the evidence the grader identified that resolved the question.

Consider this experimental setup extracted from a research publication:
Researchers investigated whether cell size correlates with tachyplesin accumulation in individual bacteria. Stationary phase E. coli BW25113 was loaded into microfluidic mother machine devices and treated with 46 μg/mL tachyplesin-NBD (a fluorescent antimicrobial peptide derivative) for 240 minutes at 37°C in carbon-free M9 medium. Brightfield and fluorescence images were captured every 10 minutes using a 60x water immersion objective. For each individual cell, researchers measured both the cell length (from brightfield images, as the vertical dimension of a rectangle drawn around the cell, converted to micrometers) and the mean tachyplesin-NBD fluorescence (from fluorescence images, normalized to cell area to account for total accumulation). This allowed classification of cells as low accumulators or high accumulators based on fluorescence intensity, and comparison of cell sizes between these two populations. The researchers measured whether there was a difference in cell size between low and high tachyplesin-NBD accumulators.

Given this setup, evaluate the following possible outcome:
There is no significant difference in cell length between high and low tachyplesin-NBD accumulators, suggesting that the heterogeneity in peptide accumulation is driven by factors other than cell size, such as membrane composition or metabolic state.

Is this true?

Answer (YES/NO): NO